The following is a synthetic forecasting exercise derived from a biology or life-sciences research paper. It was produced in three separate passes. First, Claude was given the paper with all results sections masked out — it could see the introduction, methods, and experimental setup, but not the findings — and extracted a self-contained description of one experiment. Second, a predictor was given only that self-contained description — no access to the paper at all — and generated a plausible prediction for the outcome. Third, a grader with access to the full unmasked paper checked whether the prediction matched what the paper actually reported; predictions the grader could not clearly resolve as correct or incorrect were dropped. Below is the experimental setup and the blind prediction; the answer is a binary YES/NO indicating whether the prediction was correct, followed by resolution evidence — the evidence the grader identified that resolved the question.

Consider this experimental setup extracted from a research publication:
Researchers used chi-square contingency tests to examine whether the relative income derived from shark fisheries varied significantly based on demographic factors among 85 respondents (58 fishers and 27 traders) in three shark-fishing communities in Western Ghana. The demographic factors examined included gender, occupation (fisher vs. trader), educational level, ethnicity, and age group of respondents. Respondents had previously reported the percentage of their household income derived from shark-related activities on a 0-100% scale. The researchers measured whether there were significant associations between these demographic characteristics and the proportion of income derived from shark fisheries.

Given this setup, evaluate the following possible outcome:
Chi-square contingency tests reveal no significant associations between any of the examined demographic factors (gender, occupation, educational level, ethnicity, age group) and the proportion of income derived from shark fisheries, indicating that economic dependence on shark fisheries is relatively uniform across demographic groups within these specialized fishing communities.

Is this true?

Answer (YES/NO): NO